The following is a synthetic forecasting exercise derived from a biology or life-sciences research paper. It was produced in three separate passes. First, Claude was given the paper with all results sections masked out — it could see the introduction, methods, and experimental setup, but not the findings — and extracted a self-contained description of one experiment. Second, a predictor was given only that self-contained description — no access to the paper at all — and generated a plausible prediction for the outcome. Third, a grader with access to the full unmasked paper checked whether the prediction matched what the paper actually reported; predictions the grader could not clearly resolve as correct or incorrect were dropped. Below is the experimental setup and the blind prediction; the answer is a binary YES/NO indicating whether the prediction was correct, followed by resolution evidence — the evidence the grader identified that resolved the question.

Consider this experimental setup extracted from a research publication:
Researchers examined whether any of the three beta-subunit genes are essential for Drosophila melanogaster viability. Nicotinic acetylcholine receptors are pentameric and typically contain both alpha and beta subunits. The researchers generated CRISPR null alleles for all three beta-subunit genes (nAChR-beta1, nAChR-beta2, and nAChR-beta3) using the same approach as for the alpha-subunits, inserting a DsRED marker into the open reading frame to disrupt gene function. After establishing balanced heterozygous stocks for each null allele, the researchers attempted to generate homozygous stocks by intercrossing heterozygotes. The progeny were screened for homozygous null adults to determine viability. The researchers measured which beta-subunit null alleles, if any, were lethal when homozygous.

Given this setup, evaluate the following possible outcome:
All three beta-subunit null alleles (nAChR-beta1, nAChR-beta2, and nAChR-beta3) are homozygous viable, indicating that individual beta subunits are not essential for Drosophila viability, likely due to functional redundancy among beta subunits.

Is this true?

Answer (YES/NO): NO